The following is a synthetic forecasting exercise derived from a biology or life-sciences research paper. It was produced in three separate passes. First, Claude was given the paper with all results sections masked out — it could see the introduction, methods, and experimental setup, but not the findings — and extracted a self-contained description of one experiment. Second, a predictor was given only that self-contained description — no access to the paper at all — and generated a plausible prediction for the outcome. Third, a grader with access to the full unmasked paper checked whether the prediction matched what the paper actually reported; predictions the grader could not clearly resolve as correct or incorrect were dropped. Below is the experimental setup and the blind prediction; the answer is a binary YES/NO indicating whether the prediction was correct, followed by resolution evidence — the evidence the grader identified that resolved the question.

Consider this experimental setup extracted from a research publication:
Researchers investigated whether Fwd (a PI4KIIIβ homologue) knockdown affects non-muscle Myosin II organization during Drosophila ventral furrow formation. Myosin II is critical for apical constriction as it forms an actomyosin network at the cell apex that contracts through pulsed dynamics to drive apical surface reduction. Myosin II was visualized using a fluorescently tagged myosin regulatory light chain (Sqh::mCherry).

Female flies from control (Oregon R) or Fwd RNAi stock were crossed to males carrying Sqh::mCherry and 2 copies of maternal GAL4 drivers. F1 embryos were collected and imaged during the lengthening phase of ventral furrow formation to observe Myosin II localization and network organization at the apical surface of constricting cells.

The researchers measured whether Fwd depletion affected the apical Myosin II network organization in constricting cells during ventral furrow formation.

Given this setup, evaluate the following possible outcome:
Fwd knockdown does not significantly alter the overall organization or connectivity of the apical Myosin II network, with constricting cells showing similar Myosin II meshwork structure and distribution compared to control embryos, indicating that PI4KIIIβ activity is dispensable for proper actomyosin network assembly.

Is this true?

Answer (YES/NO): NO